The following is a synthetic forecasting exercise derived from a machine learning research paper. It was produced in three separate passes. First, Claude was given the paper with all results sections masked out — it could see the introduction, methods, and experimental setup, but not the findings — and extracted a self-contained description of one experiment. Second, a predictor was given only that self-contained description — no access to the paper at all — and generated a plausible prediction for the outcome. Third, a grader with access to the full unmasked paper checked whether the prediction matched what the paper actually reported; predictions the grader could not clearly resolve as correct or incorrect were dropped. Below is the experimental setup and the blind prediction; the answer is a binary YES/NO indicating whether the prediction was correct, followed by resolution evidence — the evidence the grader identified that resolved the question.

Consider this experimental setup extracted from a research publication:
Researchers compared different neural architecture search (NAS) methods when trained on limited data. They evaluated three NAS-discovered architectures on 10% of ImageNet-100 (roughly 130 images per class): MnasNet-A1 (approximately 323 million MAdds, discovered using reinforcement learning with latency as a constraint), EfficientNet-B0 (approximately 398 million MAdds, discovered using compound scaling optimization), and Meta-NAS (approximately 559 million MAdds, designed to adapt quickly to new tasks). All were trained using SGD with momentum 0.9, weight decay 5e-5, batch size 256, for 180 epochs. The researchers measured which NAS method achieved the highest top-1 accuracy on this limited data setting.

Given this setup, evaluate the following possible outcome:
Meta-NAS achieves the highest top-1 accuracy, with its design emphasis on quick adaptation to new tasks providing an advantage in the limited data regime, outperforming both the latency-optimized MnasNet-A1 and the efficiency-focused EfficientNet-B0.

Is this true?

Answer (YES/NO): YES